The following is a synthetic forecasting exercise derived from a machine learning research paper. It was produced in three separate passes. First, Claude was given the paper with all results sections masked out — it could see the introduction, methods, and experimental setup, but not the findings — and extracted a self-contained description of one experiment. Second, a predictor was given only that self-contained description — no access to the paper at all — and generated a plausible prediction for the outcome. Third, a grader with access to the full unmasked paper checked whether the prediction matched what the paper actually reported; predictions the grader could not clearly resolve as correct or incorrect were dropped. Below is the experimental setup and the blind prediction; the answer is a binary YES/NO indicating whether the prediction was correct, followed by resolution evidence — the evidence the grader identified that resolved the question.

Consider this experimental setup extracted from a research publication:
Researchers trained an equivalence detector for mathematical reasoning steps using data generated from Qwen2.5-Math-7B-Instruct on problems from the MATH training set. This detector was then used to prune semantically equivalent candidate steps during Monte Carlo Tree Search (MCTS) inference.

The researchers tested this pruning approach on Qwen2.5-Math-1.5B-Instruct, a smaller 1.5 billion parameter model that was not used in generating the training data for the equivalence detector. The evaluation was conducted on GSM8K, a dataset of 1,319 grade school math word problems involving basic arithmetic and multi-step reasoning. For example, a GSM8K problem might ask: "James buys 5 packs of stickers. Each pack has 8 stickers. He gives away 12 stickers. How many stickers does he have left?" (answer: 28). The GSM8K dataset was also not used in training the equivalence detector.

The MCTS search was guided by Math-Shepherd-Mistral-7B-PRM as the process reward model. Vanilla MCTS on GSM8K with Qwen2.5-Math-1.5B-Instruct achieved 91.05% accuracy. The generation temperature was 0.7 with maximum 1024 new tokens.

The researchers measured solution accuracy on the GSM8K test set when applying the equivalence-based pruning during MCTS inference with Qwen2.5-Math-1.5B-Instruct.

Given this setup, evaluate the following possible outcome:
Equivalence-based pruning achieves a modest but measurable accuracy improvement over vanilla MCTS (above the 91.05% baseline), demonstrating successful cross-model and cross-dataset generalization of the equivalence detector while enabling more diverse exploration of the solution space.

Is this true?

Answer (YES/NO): NO